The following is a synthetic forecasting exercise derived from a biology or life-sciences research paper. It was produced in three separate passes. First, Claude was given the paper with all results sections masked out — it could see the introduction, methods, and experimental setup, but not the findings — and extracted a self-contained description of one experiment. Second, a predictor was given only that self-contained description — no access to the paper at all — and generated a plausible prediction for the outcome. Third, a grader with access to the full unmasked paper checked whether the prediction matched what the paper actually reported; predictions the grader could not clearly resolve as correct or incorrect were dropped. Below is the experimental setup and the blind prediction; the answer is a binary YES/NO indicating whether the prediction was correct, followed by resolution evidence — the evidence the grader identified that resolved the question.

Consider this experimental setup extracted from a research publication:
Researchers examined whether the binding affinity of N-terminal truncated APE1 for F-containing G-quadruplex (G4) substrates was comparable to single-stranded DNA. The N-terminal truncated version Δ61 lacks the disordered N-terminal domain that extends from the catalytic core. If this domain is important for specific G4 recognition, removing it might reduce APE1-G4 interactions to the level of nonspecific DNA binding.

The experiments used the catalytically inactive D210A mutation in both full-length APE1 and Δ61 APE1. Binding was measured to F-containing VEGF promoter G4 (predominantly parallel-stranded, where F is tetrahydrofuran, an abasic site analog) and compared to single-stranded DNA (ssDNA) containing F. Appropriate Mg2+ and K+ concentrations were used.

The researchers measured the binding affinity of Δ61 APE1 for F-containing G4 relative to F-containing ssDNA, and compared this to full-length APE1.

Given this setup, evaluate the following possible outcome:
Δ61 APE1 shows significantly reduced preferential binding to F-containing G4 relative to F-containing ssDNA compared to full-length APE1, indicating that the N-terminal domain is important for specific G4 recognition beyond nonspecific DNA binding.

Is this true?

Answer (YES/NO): YES